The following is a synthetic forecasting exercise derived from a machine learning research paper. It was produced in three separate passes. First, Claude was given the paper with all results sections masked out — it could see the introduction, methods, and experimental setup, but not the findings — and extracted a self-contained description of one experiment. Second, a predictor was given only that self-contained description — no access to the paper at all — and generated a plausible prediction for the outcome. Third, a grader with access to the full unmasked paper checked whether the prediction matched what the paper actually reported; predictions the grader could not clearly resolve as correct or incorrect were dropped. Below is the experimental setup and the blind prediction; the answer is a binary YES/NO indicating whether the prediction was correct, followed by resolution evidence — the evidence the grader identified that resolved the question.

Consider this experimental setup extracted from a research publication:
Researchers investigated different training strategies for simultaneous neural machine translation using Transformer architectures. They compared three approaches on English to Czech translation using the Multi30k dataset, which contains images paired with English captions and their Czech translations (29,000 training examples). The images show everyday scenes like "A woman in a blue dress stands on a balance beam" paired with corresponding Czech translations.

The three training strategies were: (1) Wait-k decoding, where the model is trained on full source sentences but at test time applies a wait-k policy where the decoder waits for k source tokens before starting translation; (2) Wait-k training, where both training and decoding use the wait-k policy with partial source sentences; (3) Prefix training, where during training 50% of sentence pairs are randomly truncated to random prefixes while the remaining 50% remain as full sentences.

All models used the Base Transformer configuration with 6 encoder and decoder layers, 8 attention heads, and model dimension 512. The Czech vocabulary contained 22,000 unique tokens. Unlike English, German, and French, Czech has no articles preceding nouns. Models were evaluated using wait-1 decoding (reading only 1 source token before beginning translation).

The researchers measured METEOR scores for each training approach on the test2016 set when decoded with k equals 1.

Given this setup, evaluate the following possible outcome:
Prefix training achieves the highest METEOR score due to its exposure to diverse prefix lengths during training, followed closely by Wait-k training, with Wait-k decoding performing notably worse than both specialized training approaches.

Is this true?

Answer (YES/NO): NO